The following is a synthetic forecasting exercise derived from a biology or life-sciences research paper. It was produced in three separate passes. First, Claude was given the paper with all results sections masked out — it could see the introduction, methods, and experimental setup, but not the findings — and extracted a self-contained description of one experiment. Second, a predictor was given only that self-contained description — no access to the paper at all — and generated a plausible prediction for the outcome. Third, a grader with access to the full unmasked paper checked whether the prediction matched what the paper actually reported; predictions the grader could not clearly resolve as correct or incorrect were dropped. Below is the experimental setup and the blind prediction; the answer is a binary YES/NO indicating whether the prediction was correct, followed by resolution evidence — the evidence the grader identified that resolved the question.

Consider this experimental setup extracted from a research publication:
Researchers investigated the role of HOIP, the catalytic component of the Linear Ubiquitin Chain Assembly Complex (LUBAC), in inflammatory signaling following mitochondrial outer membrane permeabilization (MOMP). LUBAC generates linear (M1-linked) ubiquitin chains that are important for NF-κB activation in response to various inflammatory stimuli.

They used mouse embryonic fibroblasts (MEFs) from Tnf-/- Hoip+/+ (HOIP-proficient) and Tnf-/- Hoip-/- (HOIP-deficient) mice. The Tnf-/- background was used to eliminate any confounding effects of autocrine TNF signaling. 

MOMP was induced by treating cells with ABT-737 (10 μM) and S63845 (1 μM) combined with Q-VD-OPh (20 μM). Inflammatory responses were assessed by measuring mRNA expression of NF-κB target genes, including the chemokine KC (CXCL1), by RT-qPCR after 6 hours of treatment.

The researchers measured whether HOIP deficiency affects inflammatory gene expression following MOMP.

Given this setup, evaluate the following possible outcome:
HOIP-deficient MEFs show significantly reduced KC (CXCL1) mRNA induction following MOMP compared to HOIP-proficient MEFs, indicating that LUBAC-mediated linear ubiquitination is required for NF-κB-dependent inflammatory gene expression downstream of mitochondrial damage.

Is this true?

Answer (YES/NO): NO